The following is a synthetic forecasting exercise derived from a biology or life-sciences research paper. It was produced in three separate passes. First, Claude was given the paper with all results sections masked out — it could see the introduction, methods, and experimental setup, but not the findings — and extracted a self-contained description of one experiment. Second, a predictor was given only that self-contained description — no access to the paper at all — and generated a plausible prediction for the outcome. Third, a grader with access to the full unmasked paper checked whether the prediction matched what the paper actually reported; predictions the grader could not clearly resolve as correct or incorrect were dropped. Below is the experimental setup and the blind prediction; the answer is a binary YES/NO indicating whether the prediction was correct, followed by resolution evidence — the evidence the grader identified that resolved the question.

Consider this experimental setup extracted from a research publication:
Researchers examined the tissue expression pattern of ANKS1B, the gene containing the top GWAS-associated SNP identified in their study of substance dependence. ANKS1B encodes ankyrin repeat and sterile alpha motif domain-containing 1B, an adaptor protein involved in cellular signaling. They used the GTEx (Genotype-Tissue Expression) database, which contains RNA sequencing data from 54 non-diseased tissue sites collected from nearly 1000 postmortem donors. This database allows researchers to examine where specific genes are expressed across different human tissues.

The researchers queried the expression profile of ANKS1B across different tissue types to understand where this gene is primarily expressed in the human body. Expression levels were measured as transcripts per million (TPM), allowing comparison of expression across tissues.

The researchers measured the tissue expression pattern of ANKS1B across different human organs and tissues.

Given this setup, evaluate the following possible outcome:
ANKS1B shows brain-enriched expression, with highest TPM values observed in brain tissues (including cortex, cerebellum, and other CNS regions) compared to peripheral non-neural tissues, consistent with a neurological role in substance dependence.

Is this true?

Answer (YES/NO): YES